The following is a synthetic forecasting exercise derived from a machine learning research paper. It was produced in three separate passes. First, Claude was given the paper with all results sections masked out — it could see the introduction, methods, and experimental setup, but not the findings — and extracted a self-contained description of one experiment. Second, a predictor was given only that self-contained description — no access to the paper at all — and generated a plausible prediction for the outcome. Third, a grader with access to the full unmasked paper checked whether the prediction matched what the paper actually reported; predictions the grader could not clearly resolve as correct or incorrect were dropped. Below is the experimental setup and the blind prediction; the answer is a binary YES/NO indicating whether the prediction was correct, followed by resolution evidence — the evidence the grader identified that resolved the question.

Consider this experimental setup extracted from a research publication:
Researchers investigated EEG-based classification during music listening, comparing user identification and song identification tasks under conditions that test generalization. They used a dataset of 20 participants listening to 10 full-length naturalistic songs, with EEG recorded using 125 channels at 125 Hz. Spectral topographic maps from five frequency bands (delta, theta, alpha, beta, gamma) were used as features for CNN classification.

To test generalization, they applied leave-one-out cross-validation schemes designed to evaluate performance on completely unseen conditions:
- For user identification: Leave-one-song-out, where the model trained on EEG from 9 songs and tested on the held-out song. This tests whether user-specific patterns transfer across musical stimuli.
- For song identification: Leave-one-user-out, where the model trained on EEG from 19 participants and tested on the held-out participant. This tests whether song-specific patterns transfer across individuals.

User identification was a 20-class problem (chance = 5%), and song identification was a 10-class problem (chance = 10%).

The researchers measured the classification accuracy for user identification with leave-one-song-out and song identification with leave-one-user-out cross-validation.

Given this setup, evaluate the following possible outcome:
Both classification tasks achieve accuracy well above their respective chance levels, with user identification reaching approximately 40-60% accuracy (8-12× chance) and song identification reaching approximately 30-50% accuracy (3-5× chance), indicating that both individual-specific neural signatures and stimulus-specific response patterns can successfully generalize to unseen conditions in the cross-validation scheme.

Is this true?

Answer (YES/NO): NO